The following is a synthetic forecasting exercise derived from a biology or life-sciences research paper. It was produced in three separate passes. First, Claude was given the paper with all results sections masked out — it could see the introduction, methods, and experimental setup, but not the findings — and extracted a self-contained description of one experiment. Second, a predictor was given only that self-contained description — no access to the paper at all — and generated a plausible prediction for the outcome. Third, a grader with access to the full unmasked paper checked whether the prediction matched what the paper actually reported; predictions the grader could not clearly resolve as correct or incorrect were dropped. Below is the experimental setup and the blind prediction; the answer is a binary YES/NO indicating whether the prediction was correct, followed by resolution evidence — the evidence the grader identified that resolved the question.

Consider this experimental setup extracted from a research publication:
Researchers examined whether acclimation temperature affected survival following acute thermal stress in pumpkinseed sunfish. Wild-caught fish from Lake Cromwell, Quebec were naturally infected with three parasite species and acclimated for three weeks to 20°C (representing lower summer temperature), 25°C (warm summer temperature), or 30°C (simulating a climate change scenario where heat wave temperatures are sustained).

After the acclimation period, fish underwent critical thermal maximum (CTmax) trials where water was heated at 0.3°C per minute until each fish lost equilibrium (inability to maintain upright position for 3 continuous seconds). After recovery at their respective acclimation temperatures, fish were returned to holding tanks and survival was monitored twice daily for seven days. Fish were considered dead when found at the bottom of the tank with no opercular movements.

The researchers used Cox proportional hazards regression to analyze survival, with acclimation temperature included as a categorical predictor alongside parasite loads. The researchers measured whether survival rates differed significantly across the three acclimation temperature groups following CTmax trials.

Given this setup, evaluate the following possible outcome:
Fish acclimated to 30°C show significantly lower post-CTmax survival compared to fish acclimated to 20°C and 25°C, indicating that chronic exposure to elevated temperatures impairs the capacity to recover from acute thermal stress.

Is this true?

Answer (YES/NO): NO